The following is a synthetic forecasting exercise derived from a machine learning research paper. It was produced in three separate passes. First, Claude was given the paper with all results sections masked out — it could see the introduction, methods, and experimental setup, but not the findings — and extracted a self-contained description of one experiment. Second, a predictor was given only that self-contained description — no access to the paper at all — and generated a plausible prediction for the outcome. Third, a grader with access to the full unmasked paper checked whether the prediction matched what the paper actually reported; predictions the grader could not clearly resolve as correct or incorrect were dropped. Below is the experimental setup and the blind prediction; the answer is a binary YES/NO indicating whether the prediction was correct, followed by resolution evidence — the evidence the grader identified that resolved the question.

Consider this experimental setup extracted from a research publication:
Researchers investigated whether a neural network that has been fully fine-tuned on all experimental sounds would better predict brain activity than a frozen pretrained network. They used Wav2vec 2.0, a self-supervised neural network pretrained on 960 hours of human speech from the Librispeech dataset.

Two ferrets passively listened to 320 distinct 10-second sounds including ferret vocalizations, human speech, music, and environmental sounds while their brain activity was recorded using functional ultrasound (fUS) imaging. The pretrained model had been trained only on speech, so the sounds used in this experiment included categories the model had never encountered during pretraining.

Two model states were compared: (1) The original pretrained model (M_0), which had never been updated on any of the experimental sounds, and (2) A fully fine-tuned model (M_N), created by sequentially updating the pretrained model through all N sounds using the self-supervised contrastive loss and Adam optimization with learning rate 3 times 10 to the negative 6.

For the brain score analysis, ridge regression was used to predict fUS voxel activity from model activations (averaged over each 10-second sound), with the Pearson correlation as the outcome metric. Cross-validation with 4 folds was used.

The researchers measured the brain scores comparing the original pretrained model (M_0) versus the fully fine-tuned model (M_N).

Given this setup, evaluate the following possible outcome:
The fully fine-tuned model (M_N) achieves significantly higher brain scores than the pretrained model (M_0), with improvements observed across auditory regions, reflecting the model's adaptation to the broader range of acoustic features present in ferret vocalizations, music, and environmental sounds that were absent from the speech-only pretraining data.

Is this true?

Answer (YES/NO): NO